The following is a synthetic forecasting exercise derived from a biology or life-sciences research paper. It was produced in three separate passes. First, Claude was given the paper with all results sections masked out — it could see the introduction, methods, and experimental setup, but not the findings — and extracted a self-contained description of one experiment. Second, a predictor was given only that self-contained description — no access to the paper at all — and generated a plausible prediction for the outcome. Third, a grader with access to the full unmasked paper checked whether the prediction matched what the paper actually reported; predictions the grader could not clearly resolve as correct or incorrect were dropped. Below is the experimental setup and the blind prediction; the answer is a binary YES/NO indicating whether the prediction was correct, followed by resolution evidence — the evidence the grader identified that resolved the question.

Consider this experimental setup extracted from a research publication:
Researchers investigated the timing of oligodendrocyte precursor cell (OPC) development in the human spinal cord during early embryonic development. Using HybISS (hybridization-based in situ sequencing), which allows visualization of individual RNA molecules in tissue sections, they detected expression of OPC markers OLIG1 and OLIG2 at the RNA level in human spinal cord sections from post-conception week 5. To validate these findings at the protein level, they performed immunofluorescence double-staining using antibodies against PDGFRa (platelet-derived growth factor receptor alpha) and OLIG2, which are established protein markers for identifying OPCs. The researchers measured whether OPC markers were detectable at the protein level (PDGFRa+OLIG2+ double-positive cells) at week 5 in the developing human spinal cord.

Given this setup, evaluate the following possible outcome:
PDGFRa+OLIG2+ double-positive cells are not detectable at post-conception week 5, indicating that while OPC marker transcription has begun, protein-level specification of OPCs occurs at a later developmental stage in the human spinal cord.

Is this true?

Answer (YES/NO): YES